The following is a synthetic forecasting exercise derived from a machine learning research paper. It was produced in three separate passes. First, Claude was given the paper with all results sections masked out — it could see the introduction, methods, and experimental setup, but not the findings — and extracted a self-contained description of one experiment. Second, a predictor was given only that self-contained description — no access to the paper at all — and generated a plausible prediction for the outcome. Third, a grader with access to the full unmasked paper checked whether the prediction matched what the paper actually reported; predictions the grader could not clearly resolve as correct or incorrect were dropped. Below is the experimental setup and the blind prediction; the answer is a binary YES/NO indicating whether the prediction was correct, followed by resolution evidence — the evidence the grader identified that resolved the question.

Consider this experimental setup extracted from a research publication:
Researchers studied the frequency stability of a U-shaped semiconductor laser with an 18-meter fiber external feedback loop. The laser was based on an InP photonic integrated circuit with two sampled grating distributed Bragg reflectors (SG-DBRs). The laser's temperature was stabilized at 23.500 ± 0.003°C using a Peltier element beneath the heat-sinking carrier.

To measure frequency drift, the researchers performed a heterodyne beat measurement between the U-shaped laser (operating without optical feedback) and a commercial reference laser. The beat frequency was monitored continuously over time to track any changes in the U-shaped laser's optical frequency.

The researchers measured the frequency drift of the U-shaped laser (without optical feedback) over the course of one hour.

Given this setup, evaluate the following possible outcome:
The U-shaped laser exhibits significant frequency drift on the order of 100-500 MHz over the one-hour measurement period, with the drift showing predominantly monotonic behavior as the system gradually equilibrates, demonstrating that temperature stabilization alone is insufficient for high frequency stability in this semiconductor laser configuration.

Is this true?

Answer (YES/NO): NO